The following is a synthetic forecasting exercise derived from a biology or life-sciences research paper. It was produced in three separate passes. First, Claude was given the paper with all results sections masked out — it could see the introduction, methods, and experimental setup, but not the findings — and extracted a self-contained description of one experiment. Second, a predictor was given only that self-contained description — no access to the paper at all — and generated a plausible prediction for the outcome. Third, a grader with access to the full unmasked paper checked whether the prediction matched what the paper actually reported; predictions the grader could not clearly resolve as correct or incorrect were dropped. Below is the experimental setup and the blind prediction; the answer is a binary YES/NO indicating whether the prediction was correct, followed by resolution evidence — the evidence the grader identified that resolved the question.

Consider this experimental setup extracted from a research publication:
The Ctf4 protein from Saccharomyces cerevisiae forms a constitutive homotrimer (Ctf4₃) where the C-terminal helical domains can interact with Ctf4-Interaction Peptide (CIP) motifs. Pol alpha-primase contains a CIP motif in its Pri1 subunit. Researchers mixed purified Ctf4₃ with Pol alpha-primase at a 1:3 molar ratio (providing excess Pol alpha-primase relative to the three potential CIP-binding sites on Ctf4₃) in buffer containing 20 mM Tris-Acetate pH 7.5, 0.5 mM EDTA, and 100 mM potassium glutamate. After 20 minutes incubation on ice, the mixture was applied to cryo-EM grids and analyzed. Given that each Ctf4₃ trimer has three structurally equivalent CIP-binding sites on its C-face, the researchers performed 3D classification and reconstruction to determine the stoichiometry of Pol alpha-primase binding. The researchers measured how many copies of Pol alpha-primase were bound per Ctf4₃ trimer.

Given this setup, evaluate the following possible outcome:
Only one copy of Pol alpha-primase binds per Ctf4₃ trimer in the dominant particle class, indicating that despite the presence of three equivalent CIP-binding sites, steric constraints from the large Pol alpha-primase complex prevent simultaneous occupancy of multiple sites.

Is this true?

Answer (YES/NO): YES